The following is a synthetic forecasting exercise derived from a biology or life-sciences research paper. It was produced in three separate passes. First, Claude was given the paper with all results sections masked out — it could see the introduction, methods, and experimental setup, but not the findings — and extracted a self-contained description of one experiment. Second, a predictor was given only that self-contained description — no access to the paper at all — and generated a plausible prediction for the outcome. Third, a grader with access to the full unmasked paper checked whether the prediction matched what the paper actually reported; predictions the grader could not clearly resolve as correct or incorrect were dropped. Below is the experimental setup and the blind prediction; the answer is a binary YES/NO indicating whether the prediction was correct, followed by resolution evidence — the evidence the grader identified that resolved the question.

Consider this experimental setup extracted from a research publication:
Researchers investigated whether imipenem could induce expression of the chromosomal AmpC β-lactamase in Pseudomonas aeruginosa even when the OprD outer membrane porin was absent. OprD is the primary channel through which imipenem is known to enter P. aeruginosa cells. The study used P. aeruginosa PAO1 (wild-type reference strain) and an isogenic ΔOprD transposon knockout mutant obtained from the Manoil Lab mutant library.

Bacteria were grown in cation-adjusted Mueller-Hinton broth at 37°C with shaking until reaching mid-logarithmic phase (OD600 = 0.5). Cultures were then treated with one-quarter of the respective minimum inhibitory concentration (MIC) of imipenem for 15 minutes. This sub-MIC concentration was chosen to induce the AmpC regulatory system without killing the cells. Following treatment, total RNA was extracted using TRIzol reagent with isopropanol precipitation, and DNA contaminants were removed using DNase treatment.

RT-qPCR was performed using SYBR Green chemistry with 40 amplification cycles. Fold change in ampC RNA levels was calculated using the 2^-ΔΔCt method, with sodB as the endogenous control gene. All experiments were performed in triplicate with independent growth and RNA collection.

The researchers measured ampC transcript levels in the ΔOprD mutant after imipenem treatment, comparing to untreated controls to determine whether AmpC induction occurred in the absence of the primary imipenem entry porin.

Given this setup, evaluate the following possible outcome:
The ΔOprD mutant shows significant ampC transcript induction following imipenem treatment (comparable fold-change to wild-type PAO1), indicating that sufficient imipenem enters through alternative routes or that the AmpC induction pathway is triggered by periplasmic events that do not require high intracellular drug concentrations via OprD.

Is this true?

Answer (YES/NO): YES